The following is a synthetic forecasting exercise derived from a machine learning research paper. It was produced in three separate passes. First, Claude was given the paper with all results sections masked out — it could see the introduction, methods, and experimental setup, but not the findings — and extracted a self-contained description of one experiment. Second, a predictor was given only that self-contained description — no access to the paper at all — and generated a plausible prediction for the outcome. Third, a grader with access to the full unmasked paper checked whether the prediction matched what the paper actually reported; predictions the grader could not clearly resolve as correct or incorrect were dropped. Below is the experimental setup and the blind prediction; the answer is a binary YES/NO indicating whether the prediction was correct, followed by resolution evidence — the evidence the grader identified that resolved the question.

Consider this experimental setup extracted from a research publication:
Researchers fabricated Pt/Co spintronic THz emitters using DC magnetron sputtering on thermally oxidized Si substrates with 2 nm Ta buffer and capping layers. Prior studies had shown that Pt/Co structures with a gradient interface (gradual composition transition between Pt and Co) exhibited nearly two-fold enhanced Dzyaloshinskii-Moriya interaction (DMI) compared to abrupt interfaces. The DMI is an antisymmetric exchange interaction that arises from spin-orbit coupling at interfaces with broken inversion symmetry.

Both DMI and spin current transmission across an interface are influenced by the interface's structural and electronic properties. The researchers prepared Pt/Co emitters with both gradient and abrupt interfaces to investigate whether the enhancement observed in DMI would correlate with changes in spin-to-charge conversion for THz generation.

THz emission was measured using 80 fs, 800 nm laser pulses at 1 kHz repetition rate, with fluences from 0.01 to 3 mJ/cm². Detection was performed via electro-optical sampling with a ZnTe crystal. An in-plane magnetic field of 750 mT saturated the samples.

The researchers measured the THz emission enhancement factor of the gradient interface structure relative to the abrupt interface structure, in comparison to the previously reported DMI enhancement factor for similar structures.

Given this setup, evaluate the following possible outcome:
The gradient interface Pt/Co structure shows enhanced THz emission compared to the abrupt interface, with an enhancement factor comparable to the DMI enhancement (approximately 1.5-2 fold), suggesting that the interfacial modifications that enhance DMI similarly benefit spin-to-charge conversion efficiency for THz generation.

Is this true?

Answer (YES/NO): YES